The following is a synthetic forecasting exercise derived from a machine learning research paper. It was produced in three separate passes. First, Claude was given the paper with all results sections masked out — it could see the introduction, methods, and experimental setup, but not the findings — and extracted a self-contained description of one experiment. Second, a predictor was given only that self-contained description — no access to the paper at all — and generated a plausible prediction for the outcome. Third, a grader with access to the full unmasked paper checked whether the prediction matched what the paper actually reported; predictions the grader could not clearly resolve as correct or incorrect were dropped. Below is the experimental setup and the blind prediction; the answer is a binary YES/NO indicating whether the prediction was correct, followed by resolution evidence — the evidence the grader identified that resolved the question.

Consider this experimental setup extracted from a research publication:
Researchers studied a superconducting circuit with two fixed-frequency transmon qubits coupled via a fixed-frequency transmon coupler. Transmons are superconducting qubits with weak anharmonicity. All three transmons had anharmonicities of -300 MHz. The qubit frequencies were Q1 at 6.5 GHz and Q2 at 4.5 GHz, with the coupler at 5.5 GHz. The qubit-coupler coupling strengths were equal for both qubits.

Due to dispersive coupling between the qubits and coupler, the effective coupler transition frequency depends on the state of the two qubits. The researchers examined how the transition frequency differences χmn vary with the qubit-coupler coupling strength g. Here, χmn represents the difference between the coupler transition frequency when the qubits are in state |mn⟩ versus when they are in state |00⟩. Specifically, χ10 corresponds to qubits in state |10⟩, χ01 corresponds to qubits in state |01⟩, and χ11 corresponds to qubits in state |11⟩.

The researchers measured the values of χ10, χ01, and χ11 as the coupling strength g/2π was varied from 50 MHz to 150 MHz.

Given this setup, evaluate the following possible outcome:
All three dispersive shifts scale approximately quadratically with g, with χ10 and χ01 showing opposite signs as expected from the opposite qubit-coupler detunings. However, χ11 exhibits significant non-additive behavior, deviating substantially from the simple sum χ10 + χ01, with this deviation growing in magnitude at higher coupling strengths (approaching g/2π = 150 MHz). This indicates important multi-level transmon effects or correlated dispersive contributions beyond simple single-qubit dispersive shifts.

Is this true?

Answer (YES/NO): NO